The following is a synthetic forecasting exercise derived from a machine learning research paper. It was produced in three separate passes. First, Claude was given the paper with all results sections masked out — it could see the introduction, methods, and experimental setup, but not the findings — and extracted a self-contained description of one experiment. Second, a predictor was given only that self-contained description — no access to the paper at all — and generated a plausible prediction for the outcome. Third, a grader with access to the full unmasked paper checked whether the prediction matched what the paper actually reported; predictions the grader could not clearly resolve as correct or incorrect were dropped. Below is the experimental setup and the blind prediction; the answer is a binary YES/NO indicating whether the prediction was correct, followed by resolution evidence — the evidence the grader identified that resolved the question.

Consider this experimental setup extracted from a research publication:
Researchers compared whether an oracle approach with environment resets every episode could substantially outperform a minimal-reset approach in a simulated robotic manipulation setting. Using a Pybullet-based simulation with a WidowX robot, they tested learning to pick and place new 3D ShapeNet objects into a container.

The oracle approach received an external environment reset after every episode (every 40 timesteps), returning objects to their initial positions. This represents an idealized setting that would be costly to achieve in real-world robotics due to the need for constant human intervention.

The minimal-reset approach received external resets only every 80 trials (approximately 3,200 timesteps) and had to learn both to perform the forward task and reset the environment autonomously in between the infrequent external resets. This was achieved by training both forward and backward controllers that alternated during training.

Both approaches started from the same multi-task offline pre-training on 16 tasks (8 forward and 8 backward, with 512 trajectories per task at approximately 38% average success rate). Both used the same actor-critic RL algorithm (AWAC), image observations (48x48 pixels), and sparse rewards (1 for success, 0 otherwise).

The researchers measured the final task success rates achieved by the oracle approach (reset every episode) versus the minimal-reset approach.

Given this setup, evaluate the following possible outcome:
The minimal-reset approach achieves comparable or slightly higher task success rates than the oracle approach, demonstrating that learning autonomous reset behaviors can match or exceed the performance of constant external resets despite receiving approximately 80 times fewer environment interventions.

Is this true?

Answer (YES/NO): YES